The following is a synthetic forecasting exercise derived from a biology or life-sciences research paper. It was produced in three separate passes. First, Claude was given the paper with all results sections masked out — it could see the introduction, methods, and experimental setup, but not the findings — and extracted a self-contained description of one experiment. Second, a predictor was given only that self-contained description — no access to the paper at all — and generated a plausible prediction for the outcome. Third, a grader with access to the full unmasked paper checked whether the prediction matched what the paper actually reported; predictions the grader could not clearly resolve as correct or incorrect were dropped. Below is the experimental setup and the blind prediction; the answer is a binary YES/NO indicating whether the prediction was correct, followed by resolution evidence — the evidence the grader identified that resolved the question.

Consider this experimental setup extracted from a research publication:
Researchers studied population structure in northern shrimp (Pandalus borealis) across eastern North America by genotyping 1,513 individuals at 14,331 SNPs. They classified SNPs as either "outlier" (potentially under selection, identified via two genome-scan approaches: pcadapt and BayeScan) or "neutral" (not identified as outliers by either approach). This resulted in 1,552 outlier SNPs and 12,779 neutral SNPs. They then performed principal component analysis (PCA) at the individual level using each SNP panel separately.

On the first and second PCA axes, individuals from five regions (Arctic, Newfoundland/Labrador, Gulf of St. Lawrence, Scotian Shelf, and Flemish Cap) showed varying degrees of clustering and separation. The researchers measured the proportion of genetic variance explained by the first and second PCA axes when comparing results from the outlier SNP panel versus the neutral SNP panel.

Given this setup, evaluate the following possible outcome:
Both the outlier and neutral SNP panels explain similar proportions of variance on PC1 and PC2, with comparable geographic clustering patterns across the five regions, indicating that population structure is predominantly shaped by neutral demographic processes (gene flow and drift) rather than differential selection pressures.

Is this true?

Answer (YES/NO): NO